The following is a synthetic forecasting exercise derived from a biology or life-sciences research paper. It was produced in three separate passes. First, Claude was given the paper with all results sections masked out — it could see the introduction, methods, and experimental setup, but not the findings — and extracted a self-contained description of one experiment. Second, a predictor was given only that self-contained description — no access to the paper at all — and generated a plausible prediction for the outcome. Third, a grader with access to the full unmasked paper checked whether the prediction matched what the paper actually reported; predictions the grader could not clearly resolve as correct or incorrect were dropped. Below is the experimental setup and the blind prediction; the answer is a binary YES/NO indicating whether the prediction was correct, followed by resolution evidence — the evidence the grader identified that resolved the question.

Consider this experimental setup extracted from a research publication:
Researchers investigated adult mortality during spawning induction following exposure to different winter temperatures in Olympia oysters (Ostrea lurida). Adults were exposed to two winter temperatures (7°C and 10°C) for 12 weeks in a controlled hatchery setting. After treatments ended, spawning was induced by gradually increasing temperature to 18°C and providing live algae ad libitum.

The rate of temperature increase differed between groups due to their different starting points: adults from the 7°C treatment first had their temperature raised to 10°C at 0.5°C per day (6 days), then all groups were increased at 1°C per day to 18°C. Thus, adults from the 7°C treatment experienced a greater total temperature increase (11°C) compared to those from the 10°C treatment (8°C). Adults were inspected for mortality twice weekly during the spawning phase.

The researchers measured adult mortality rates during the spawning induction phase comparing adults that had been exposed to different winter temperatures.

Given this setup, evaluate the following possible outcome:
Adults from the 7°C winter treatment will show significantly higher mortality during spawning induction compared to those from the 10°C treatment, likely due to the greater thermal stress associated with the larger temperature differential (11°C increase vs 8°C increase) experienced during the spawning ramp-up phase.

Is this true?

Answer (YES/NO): YES